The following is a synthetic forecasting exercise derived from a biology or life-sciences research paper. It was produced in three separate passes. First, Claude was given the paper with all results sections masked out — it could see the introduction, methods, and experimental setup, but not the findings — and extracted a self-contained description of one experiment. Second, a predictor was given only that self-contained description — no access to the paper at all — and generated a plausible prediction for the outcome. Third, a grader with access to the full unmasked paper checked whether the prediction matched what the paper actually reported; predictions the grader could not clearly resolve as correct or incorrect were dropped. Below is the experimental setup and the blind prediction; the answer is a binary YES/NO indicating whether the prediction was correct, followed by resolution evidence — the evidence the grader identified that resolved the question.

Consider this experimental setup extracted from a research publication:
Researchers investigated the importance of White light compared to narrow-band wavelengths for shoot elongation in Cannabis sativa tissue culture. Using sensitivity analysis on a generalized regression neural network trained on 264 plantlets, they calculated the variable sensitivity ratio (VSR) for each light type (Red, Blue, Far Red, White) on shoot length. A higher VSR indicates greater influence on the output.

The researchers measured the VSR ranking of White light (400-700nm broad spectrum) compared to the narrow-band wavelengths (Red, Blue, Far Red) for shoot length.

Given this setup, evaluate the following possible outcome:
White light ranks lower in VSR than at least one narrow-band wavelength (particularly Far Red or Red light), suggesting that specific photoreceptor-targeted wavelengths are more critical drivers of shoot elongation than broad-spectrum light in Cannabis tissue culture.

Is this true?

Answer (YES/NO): YES